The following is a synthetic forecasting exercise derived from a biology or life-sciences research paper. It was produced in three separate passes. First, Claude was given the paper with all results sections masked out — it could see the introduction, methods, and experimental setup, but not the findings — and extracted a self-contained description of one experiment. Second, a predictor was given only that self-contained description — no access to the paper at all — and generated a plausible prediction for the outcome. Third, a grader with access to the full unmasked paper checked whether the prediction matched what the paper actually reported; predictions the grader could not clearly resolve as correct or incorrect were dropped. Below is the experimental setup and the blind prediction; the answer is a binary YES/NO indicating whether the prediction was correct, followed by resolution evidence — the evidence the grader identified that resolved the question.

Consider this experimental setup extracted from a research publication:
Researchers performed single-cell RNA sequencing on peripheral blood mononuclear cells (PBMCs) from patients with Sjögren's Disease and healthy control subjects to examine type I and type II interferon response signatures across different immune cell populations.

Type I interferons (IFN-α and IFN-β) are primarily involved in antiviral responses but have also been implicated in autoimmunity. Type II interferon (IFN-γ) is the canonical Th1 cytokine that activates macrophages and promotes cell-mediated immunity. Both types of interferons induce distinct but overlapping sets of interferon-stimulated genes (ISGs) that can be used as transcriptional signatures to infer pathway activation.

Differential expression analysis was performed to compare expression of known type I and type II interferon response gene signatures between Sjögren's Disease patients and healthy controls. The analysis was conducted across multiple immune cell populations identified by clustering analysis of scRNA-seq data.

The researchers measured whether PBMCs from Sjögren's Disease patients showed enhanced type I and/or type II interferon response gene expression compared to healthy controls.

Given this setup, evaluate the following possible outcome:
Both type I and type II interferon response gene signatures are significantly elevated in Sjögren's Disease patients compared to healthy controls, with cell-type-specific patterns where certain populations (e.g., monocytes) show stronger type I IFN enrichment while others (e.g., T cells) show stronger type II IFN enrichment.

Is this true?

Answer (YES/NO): NO